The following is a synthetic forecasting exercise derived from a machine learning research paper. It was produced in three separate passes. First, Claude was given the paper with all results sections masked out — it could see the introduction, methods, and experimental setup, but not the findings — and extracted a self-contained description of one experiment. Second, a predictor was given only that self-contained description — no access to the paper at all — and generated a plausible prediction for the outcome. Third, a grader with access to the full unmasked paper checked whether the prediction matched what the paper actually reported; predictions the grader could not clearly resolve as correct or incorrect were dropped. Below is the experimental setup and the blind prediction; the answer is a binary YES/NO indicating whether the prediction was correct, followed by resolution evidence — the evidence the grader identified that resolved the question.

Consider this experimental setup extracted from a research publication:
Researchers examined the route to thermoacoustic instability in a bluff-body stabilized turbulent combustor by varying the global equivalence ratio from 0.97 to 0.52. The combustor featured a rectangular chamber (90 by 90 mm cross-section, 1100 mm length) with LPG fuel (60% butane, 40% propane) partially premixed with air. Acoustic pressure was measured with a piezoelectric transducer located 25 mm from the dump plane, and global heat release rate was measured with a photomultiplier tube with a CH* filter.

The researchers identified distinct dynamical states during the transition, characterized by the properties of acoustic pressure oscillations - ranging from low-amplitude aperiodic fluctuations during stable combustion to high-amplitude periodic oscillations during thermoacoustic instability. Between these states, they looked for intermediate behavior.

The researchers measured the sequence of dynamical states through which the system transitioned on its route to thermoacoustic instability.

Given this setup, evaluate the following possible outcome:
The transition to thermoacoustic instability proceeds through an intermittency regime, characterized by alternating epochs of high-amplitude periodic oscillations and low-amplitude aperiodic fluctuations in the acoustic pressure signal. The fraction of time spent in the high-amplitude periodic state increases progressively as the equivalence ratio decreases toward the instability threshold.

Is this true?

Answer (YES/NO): YES